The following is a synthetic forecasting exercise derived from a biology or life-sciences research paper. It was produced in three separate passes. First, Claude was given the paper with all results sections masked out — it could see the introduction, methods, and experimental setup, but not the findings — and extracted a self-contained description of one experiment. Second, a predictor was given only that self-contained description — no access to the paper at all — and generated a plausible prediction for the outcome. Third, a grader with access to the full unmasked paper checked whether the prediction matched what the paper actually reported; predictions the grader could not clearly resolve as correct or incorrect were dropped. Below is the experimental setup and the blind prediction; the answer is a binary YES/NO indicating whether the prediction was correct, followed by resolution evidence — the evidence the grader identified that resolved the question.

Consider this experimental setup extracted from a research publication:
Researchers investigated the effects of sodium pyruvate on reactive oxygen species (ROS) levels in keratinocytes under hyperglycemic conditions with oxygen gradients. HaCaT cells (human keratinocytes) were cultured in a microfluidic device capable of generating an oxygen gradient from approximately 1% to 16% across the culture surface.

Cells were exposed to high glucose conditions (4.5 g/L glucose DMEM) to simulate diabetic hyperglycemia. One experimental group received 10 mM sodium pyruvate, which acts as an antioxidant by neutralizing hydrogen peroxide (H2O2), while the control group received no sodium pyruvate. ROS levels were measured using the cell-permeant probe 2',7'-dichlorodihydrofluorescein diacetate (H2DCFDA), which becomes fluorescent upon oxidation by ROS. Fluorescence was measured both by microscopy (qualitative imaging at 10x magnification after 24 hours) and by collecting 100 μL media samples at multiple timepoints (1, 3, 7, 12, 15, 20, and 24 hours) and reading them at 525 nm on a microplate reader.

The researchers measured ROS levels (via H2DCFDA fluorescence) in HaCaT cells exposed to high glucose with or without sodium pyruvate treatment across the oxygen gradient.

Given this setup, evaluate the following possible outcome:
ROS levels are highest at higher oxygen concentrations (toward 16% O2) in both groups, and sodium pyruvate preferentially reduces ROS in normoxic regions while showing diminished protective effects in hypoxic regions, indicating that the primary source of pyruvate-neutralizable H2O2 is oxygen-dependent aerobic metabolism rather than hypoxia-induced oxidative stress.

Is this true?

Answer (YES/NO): NO